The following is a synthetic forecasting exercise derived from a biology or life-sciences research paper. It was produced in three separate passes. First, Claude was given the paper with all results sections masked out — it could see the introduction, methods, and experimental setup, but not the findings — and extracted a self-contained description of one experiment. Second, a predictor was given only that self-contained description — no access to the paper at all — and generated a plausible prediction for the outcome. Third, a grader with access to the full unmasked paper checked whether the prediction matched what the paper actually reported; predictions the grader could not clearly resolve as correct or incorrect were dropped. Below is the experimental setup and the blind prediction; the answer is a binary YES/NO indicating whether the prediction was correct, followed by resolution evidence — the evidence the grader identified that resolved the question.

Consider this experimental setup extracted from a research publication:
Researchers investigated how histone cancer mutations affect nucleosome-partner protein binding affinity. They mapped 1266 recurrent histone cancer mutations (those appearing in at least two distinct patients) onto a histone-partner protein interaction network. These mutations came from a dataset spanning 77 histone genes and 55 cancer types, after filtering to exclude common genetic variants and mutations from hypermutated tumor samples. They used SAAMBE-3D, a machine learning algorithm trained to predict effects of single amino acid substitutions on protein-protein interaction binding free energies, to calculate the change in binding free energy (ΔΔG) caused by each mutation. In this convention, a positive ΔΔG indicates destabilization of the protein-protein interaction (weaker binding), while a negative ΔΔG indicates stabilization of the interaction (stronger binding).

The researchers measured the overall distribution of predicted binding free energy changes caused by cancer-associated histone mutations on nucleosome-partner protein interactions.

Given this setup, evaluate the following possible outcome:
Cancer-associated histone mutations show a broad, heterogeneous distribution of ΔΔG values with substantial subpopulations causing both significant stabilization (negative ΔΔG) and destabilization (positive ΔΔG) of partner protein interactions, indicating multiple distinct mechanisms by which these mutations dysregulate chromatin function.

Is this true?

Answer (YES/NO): NO